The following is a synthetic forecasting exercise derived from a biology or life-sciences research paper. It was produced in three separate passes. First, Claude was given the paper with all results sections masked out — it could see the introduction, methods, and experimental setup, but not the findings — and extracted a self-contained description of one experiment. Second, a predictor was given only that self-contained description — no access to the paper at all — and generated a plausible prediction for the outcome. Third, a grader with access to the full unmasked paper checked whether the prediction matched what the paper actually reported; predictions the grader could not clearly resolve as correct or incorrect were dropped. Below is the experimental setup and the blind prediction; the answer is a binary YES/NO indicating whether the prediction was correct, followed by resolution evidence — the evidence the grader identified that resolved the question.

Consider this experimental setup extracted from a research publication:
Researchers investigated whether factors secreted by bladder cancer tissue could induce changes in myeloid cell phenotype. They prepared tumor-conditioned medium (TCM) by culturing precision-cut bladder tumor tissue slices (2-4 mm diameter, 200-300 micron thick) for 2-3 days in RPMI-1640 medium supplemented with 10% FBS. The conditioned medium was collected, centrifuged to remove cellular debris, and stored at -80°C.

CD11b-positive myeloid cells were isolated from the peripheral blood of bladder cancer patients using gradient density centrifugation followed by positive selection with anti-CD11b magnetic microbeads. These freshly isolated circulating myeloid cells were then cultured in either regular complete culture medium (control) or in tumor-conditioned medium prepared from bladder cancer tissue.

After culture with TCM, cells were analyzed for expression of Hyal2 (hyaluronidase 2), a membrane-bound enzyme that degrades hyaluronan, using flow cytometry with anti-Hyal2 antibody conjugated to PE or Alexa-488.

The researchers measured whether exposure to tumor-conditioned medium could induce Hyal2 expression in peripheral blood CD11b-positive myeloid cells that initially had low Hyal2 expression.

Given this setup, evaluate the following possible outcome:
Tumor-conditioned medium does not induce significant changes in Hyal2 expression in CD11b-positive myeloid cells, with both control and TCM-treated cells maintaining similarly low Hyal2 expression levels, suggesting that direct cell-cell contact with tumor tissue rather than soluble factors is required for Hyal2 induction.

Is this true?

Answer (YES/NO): NO